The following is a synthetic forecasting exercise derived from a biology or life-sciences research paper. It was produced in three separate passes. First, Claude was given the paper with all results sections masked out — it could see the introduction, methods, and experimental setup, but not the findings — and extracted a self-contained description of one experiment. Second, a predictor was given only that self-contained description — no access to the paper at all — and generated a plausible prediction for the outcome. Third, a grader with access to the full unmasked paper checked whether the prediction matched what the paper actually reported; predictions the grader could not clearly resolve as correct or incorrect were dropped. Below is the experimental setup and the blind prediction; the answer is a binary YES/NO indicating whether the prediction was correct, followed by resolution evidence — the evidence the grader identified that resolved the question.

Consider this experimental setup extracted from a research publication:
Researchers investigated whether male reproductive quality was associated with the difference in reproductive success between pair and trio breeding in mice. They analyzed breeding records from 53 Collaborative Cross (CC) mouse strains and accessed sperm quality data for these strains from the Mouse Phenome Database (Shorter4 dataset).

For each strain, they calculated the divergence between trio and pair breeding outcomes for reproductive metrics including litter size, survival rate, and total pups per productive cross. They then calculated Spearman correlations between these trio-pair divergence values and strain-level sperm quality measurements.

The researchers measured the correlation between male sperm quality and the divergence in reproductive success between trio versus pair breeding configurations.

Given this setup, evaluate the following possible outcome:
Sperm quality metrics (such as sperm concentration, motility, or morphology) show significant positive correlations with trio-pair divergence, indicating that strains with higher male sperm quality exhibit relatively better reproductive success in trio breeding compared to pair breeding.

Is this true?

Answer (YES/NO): NO